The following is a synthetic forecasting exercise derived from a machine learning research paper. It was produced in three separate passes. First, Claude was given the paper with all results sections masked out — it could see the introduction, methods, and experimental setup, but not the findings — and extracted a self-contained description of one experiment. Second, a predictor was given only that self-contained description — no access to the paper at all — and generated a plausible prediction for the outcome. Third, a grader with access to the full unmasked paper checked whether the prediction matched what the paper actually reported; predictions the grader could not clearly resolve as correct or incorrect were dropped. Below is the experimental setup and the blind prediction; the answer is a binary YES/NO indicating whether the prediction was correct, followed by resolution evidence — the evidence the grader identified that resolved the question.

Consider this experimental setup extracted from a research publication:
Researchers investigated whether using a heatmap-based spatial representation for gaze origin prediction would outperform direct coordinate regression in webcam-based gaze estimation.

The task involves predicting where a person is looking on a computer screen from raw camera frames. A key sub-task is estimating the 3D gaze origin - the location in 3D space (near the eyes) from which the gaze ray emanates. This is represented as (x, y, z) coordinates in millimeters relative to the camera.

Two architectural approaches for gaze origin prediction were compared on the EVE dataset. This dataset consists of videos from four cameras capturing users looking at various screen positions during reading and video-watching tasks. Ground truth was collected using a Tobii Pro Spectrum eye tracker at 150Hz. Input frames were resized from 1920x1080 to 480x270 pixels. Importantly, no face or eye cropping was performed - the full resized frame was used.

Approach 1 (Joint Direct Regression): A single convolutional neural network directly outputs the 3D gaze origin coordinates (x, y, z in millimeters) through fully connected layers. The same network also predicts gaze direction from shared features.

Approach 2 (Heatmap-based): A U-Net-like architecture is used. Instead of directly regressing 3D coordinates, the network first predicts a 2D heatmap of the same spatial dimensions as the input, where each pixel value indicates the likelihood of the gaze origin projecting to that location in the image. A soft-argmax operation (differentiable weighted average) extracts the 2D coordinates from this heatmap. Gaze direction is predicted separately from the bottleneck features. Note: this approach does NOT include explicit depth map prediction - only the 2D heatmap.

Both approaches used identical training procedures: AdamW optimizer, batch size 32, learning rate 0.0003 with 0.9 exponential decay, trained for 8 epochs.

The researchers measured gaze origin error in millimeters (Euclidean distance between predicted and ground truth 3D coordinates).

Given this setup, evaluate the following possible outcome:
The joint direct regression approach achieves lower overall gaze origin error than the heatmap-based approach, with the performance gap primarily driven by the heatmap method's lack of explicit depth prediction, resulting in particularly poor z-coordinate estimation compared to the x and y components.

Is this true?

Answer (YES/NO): NO